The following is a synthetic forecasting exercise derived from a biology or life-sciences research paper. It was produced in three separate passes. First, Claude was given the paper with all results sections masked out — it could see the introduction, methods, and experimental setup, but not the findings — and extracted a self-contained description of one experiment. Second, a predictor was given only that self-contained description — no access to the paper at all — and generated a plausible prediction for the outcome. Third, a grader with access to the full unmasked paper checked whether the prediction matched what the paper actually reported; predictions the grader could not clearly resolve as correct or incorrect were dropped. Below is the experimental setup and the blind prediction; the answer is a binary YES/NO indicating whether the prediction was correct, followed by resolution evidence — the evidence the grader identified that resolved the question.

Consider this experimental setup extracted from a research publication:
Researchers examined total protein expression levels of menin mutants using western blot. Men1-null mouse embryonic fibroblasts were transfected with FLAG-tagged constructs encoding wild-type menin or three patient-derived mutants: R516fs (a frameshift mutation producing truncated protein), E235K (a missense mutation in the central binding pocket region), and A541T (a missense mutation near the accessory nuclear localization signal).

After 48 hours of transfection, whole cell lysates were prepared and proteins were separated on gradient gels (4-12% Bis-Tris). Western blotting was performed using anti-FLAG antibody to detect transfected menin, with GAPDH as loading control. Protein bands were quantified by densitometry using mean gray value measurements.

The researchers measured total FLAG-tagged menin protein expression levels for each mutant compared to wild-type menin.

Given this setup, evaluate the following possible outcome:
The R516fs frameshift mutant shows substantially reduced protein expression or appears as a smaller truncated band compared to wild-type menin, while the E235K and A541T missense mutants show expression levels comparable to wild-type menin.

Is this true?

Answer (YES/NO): NO